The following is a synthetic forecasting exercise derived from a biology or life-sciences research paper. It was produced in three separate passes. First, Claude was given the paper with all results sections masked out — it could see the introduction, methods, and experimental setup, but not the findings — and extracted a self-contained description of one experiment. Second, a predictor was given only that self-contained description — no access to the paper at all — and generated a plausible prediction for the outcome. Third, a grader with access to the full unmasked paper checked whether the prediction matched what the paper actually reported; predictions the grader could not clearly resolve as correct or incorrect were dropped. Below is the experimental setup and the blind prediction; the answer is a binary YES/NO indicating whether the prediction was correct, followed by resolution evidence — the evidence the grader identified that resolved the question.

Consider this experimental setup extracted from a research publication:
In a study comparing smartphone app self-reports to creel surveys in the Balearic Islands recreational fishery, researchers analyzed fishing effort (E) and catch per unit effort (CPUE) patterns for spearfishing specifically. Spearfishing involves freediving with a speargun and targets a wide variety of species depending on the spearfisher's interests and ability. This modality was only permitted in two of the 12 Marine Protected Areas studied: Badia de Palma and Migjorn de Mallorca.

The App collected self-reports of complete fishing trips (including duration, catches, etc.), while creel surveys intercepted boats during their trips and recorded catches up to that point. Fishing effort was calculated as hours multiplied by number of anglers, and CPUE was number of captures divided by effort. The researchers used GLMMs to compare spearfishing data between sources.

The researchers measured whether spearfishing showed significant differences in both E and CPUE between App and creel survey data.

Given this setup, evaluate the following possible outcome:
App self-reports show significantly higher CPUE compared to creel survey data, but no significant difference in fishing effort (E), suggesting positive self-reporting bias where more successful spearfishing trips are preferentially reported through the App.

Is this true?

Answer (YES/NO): NO